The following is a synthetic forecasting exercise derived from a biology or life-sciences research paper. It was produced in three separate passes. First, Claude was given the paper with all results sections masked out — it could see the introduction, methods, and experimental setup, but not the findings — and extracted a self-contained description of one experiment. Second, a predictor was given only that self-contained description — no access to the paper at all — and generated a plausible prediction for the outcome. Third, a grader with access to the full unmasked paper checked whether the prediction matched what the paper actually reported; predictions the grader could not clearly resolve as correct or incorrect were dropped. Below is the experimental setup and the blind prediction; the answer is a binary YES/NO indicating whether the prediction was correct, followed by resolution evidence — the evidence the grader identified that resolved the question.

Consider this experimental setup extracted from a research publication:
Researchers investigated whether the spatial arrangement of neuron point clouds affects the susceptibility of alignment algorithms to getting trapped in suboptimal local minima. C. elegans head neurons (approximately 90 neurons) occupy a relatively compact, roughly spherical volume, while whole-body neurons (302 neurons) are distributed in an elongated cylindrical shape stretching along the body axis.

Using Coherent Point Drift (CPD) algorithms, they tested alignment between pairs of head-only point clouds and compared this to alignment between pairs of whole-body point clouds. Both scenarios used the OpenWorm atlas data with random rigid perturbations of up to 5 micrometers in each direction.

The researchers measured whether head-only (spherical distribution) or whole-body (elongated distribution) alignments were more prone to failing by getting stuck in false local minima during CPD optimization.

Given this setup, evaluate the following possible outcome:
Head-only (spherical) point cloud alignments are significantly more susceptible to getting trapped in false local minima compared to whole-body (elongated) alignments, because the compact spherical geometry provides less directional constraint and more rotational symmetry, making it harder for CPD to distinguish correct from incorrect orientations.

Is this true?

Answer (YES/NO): YES